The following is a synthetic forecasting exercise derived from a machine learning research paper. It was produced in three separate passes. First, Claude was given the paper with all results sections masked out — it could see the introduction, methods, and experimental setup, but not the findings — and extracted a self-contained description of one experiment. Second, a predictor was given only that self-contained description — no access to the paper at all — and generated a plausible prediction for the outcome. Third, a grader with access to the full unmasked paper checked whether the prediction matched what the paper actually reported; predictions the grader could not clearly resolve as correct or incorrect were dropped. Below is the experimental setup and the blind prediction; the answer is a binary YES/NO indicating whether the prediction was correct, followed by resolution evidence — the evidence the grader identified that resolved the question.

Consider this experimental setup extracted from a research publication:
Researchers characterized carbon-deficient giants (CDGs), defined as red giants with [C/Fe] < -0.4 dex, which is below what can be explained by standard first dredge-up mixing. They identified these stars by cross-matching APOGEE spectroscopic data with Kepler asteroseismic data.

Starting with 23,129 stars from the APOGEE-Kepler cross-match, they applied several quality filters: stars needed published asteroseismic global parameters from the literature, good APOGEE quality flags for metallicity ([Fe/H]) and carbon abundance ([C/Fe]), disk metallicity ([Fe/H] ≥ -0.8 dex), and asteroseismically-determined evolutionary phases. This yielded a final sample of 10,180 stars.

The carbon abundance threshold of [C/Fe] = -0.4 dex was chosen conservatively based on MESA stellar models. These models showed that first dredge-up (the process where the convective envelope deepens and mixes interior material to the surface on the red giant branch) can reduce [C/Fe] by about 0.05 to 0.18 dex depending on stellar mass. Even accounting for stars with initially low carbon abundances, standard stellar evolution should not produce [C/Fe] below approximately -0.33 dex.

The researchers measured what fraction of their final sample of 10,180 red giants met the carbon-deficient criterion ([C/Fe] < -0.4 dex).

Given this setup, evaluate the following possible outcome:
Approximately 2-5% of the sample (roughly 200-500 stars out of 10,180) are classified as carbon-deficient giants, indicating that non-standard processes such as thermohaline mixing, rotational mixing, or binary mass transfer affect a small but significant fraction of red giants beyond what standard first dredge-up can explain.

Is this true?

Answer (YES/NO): NO